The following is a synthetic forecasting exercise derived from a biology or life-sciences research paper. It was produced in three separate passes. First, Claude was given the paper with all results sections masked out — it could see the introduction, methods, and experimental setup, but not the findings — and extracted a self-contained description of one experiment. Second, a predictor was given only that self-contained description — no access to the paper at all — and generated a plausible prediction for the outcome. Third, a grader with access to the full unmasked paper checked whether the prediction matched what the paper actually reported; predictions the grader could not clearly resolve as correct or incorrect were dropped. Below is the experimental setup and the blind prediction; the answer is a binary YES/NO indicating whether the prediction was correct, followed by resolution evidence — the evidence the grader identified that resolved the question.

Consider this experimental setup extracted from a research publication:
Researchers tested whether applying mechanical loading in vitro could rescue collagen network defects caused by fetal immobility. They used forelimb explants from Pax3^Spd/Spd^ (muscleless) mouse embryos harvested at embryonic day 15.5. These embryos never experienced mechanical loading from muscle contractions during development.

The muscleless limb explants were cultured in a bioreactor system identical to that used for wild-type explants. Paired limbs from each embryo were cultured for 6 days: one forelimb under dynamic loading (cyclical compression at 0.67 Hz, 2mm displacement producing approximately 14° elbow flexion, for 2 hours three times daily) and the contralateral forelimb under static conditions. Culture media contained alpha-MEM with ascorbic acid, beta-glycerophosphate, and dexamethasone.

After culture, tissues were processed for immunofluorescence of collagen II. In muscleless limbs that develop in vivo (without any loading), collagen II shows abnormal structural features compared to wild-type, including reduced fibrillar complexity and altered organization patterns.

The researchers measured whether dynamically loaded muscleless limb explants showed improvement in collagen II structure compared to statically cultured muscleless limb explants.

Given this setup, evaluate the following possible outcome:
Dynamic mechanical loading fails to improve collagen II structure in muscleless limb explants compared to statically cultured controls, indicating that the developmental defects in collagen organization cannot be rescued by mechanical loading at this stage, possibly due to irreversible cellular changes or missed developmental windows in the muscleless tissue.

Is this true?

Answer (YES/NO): NO